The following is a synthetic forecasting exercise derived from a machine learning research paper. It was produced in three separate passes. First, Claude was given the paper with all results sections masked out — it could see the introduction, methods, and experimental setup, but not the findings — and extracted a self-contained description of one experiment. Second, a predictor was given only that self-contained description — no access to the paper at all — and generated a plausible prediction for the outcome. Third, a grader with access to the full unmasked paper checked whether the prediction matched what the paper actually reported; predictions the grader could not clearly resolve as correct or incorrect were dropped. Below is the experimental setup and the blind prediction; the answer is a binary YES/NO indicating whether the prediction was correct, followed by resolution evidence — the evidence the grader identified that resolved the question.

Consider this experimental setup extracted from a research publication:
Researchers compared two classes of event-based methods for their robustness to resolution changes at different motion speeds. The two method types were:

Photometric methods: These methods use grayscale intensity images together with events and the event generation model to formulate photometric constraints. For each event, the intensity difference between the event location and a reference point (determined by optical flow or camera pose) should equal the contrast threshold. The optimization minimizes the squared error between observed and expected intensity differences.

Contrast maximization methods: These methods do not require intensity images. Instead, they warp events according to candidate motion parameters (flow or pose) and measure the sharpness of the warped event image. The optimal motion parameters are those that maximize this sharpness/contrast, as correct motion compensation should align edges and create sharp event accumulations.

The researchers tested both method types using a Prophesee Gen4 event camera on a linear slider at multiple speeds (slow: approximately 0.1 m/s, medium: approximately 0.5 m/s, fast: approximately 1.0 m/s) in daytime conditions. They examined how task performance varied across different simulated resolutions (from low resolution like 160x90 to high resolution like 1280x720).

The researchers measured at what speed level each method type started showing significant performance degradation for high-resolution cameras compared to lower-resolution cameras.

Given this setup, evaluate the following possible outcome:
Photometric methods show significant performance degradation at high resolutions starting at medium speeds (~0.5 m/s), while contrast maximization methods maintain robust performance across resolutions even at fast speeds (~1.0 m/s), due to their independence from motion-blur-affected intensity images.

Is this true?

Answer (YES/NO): YES